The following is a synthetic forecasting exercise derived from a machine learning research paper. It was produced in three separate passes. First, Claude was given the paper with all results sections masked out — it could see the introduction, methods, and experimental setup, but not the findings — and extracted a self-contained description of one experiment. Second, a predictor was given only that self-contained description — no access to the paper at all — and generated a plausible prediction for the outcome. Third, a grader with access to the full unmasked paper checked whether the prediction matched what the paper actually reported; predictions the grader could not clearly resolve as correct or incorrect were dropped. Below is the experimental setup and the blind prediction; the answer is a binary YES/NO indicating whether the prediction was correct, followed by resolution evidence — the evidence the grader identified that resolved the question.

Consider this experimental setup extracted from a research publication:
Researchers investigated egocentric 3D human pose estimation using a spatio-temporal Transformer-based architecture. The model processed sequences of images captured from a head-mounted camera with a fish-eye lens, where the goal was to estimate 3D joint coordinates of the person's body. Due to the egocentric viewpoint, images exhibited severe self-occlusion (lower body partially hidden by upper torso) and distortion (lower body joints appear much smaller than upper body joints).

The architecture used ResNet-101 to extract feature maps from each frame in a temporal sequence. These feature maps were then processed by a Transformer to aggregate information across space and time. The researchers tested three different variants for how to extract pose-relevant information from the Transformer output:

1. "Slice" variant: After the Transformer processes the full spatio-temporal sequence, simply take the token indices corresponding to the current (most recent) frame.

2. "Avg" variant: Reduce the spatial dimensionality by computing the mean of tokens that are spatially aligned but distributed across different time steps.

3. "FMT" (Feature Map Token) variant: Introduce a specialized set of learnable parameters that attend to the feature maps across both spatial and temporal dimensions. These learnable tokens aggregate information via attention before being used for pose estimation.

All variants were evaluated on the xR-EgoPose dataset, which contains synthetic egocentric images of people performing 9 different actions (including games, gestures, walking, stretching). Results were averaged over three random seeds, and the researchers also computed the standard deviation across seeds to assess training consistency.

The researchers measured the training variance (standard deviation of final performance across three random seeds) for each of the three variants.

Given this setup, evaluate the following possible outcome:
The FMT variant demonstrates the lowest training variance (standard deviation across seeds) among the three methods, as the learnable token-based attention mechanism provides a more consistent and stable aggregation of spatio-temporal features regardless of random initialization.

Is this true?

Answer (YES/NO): NO